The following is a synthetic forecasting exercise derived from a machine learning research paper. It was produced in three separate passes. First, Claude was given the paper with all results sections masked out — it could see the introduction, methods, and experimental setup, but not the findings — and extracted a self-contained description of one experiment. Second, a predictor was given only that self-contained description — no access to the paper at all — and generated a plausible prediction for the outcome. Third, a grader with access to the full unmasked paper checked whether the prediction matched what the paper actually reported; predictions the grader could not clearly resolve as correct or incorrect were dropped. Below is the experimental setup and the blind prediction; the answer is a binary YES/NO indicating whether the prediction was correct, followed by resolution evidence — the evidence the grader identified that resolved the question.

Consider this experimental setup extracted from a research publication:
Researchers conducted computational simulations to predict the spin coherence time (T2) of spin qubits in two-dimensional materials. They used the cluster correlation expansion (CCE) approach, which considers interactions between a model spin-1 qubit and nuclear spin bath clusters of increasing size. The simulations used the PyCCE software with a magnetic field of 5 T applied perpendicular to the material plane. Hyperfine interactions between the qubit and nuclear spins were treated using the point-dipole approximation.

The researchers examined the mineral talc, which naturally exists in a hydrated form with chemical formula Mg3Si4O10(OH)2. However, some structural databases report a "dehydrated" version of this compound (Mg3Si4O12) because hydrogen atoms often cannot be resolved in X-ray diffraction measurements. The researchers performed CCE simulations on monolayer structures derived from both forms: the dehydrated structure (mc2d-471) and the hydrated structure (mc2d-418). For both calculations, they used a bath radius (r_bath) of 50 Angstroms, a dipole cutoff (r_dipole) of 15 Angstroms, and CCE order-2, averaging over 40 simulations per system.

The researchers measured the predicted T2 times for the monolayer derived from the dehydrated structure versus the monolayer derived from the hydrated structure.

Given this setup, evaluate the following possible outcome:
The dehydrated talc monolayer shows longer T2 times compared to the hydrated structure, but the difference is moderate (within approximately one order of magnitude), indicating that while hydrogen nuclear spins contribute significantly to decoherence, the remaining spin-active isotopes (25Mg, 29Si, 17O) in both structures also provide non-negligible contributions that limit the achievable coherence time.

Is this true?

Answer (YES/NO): NO